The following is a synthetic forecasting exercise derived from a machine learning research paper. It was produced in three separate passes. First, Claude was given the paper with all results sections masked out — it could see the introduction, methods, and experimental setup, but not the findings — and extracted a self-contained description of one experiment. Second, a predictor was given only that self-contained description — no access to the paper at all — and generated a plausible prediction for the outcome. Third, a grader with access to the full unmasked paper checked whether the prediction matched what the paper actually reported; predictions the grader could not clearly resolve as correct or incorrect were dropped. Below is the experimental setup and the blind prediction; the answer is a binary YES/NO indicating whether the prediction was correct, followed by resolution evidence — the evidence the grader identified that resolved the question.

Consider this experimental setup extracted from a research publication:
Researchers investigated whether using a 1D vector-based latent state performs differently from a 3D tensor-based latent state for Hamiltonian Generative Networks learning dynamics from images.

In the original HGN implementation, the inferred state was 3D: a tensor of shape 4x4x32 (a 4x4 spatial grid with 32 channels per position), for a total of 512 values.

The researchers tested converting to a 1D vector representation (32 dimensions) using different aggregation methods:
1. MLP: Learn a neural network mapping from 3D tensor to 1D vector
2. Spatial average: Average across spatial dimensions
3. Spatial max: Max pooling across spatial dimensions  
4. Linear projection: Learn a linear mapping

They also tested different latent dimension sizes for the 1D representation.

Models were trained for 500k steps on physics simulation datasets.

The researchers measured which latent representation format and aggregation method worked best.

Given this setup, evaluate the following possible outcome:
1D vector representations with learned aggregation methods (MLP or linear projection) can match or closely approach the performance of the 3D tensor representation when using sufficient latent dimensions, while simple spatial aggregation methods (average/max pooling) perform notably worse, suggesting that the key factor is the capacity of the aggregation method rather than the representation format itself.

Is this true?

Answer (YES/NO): NO